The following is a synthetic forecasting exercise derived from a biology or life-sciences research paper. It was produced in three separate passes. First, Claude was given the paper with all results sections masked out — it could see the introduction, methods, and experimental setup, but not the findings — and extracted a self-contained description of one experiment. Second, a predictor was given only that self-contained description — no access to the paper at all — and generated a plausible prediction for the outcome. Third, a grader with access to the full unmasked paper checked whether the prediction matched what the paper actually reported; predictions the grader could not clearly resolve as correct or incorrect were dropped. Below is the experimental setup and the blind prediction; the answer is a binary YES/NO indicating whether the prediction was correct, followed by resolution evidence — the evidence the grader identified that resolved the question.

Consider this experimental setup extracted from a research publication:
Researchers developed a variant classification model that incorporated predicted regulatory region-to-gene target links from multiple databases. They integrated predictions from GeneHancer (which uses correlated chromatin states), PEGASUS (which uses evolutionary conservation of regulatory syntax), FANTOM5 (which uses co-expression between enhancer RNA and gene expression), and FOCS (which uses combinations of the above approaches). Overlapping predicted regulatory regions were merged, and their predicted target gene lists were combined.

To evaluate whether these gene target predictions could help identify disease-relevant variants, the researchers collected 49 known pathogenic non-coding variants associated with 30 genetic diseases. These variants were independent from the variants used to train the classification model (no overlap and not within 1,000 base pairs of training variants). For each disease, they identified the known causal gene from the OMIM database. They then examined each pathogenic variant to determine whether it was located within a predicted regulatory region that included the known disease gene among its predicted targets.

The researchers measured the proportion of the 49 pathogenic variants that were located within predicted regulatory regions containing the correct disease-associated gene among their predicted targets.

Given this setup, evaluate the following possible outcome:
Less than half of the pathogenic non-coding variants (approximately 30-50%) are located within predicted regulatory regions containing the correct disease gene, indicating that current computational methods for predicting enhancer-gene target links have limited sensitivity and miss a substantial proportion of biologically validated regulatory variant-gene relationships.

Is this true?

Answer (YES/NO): NO